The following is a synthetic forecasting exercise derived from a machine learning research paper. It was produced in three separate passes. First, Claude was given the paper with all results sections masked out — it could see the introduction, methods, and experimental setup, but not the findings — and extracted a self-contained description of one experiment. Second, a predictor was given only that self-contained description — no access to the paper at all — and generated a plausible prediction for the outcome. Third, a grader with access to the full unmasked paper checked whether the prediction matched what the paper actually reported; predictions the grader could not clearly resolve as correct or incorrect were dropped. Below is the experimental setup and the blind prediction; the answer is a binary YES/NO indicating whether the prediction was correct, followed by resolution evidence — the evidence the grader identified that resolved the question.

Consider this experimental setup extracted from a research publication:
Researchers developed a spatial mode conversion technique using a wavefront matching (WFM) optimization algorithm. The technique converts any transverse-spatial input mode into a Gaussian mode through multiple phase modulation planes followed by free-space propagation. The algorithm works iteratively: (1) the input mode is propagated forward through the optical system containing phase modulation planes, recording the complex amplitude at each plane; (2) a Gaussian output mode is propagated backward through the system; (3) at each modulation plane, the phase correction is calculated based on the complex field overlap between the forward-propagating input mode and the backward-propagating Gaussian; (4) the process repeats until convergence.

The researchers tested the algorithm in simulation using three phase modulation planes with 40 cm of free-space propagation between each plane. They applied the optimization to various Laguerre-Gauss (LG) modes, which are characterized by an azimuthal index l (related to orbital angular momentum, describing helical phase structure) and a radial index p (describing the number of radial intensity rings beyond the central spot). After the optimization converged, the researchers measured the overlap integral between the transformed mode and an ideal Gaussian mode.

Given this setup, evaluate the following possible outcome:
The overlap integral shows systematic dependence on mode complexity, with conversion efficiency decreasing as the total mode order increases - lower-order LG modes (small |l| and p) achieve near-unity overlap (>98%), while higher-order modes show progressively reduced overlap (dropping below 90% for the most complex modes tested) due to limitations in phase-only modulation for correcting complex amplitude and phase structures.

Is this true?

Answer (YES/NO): NO